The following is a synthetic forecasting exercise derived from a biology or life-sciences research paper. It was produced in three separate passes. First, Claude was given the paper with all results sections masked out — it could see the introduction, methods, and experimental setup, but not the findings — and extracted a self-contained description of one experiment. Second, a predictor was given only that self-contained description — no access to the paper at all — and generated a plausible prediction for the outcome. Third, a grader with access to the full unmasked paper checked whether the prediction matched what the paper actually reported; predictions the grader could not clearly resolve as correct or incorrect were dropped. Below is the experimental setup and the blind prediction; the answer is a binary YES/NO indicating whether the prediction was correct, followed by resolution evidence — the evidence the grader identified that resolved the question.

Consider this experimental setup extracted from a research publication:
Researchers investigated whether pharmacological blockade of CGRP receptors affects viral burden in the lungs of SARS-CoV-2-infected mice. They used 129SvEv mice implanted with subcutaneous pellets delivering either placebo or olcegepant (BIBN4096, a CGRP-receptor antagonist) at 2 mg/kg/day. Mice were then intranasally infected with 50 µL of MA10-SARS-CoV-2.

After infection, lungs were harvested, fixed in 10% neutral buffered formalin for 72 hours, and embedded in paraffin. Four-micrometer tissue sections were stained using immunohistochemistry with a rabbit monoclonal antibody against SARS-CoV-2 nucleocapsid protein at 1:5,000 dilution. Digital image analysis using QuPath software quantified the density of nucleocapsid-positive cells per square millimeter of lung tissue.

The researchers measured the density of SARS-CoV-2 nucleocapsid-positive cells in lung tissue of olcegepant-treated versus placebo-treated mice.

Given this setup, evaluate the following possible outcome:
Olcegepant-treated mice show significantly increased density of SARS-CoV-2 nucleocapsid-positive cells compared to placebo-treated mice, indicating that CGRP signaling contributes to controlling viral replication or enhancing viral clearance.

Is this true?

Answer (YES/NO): NO